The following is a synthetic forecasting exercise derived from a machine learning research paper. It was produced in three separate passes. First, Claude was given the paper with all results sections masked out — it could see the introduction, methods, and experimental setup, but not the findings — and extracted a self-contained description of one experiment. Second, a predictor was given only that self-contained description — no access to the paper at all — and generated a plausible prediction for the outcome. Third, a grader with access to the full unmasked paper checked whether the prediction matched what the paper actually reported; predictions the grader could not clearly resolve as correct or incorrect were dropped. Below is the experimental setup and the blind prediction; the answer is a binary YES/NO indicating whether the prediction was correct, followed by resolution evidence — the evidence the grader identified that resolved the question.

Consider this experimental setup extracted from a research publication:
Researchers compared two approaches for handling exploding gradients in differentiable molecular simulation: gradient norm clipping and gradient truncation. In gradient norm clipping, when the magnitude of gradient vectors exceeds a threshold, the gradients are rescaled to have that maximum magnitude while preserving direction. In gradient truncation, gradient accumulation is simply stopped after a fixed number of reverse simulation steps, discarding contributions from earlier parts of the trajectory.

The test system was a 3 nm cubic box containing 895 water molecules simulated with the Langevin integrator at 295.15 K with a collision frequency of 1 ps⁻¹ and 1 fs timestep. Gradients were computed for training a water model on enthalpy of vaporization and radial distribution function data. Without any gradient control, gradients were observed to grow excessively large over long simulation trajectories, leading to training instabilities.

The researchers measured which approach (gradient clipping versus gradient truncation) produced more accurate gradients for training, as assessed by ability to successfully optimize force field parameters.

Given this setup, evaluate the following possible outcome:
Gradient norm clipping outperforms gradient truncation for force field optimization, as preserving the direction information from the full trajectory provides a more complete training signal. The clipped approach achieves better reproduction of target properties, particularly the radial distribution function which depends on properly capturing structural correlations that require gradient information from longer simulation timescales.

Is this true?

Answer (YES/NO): NO